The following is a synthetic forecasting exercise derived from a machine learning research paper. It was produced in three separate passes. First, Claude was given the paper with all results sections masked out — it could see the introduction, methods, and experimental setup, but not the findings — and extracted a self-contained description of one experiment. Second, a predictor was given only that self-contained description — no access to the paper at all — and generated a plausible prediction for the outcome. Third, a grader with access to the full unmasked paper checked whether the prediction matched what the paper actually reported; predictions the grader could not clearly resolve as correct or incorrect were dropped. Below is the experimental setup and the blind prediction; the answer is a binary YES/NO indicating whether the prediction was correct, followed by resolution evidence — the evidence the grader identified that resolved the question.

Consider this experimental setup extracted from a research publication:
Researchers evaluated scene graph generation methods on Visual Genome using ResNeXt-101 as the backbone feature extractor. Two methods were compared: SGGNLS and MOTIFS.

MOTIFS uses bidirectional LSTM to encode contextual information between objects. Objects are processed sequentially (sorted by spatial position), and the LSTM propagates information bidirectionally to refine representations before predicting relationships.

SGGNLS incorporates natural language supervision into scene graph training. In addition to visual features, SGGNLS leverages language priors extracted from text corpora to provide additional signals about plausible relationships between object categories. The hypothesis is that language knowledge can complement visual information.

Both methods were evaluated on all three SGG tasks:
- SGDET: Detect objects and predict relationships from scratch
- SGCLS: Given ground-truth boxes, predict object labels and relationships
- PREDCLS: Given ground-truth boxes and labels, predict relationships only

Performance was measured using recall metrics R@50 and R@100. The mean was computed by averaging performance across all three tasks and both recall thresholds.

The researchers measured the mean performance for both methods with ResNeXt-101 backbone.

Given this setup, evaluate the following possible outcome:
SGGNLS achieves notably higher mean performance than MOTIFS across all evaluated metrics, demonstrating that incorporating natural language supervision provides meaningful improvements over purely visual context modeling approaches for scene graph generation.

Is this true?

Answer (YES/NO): NO